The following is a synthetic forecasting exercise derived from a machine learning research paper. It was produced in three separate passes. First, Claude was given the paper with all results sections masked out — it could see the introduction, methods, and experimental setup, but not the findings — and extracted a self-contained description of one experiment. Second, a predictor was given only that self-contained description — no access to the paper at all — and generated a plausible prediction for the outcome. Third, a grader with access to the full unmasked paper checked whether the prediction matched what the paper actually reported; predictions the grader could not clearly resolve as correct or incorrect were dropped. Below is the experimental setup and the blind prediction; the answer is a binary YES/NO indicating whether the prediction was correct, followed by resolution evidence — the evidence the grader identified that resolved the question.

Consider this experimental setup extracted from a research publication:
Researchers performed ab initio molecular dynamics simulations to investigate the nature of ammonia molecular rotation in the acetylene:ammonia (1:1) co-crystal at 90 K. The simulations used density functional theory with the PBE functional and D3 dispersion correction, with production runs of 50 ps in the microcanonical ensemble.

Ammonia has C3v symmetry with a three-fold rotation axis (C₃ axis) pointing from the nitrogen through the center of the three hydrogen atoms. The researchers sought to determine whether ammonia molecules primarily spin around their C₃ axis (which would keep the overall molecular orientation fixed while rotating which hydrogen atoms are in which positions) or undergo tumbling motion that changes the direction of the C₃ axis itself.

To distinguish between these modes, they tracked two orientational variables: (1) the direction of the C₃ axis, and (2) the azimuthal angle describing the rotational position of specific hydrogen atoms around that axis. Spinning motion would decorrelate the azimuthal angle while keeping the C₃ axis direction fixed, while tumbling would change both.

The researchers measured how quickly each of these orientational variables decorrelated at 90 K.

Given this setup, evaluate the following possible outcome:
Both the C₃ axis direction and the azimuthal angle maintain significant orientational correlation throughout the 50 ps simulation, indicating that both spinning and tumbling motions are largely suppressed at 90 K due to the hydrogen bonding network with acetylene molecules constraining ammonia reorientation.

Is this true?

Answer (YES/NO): NO